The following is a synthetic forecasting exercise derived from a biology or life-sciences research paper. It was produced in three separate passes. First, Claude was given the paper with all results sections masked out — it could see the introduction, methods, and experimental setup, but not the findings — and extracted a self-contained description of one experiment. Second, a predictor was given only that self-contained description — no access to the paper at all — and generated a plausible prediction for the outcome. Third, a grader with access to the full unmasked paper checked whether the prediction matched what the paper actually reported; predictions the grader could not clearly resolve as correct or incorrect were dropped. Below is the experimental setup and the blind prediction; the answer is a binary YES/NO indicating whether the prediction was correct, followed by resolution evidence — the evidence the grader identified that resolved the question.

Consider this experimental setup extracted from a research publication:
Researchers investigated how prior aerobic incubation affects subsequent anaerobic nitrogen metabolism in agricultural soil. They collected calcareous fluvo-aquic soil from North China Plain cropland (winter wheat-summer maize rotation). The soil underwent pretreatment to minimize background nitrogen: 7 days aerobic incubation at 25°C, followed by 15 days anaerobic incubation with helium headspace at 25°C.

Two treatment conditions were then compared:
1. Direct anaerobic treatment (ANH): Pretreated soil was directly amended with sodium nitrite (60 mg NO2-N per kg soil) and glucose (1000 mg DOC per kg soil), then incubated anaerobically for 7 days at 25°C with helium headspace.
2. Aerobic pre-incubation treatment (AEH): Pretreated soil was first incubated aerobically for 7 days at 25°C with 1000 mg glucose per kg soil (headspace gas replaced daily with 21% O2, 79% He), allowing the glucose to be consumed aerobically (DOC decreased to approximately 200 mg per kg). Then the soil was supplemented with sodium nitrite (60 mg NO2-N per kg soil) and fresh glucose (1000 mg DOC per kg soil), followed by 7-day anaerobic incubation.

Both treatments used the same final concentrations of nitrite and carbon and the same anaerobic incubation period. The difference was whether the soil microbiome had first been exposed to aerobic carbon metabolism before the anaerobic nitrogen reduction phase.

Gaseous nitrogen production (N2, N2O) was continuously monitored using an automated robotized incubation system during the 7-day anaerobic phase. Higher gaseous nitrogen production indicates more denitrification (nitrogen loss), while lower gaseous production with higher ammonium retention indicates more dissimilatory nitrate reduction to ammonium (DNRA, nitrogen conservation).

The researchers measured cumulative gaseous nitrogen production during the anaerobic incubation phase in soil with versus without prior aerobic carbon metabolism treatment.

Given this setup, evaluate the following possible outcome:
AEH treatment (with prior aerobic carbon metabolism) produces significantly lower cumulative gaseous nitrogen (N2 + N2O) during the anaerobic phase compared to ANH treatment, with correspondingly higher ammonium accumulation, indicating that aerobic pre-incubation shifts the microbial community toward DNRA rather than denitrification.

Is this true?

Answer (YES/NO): YES